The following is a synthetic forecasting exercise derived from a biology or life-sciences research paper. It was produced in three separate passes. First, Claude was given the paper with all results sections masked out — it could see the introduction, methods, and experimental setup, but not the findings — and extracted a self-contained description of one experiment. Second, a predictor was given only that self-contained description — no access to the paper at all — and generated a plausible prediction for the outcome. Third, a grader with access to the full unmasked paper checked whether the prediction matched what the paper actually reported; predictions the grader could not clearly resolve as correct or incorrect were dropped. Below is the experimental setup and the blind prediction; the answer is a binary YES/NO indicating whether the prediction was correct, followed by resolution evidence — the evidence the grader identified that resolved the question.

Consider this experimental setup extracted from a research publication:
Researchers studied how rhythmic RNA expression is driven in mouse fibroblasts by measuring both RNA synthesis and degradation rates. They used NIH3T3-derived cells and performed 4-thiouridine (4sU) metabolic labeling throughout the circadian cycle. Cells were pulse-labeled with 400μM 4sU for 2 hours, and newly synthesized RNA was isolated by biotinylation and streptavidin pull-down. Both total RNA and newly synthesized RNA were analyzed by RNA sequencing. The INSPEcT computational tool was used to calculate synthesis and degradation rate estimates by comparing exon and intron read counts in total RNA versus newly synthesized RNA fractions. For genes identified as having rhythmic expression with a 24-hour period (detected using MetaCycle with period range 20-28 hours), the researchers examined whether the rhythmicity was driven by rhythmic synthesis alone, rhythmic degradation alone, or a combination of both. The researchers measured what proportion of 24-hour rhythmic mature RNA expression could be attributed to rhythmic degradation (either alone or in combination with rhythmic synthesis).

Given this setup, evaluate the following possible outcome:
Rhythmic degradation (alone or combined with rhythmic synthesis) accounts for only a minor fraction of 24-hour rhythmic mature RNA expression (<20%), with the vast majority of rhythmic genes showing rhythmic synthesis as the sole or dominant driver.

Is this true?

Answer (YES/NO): YES